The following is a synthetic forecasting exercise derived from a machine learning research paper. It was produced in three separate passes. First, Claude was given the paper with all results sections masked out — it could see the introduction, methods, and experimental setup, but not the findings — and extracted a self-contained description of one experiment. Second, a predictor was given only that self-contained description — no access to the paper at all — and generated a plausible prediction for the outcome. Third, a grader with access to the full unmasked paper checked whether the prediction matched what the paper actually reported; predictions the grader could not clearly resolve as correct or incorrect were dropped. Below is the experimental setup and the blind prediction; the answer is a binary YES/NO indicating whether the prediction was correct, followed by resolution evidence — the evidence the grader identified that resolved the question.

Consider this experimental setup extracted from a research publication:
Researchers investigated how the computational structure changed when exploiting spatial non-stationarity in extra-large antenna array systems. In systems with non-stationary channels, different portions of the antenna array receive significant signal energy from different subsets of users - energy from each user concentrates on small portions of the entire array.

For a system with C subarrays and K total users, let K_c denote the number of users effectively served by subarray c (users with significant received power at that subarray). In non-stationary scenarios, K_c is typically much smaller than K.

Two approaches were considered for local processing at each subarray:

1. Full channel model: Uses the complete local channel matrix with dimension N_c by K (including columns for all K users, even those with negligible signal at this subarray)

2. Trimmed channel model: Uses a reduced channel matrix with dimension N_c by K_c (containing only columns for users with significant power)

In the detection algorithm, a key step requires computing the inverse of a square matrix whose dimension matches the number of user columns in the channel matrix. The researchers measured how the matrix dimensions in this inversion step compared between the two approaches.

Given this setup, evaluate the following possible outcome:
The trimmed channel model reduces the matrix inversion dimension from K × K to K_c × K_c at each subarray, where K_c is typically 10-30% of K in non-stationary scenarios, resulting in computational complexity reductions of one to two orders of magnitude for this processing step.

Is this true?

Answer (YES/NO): NO